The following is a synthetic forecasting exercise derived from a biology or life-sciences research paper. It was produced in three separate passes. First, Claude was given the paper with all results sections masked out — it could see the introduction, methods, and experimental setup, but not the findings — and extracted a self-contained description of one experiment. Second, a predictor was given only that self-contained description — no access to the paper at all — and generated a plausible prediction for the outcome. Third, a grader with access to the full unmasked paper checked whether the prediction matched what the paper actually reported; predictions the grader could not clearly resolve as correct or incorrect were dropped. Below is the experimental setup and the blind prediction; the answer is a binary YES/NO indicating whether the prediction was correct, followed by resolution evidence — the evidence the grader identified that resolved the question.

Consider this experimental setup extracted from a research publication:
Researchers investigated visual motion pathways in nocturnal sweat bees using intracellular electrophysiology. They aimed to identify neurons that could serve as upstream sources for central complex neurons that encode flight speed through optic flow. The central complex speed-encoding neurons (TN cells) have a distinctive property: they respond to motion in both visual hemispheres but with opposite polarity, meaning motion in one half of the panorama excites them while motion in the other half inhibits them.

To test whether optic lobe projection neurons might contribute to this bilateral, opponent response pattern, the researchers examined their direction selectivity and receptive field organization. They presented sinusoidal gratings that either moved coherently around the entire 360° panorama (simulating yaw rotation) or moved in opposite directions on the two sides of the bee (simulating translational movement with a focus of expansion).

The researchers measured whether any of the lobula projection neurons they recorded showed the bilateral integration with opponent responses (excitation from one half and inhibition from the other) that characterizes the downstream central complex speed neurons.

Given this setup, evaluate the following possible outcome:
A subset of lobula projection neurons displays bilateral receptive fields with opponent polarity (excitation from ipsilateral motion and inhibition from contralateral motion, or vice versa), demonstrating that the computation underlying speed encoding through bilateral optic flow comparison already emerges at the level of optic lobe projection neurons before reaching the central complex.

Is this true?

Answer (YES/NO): NO